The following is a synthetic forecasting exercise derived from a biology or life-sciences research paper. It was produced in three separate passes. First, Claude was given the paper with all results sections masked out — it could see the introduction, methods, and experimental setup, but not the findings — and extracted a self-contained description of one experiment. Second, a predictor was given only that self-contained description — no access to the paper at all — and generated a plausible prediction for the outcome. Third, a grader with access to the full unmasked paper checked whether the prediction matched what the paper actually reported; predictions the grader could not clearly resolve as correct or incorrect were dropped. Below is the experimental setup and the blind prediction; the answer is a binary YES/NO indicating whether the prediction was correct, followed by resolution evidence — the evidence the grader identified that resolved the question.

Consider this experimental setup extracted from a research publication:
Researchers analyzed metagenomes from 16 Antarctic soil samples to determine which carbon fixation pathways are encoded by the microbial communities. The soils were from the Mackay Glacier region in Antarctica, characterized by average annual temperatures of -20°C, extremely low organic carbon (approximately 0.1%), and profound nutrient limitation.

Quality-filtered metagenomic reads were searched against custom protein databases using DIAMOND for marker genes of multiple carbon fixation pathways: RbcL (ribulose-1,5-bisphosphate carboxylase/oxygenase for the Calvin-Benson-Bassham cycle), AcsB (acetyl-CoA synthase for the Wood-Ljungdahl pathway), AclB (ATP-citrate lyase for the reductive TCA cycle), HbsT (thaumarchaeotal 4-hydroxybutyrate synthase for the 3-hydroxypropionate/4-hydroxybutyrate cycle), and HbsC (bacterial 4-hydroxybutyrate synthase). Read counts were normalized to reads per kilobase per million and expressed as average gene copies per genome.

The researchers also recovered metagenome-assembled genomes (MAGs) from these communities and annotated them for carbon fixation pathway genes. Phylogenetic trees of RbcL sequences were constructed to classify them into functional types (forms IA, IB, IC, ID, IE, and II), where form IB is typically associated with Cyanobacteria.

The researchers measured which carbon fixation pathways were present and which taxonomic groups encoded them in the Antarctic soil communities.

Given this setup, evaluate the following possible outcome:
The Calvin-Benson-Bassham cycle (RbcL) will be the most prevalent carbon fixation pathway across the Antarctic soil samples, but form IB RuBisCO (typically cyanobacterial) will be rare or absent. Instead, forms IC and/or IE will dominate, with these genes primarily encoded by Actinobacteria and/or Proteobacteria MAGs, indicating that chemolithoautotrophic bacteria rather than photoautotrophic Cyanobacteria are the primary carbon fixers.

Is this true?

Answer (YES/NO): NO